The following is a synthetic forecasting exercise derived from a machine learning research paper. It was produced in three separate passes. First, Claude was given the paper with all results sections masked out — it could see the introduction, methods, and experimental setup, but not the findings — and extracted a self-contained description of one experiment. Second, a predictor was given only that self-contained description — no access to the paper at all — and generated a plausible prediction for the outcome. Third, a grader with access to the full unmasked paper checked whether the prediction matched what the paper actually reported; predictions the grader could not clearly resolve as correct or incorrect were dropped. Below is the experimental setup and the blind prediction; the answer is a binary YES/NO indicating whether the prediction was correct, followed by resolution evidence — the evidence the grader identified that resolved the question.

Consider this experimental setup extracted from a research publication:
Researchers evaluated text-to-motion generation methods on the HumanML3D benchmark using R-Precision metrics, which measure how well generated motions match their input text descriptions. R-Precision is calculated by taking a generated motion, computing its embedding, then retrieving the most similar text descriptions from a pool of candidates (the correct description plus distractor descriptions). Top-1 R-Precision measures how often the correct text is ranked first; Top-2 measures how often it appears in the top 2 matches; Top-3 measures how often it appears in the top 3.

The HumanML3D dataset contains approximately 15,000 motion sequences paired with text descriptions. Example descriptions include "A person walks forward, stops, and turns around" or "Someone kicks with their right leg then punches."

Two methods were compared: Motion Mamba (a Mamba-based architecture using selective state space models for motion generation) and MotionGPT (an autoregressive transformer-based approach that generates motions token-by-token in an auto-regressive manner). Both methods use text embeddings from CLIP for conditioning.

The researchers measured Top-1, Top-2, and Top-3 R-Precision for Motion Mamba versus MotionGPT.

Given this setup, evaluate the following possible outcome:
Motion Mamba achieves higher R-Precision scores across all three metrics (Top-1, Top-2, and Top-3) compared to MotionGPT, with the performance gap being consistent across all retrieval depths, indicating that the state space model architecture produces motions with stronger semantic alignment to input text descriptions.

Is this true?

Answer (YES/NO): YES